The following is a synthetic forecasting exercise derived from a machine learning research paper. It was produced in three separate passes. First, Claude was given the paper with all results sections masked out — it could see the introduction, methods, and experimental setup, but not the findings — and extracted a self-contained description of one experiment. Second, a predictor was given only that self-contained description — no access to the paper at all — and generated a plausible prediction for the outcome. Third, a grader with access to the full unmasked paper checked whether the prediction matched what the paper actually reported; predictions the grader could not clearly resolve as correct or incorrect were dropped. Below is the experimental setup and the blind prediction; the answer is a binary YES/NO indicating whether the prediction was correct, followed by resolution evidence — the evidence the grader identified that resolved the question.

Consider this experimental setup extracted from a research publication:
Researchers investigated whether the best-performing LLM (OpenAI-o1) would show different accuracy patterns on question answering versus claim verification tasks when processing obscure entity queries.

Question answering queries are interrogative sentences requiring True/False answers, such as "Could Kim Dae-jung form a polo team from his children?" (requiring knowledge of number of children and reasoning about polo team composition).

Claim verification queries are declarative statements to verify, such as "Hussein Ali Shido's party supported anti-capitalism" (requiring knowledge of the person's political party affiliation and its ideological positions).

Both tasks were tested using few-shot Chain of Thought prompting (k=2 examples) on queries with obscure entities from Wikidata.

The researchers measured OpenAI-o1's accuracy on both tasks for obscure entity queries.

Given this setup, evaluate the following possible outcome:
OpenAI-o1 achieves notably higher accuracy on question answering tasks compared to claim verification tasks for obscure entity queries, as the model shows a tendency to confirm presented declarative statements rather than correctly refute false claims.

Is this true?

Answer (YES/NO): NO